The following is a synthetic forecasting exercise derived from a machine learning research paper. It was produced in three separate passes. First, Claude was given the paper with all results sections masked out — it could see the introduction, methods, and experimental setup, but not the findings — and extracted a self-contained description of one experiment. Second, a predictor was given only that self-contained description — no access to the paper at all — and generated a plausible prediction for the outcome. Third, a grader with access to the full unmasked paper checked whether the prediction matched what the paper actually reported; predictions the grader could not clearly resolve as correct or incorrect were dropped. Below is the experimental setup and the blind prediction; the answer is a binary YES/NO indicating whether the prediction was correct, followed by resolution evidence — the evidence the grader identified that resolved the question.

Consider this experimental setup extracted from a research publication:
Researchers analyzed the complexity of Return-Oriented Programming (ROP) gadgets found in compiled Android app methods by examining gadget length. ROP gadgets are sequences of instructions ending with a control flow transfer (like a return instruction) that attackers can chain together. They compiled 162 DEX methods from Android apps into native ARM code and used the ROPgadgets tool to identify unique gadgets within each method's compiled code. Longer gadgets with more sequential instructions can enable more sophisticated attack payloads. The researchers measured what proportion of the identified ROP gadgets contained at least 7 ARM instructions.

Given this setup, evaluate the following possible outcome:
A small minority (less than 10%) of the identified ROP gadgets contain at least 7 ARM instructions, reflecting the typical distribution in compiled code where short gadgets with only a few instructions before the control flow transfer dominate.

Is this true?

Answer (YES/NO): NO